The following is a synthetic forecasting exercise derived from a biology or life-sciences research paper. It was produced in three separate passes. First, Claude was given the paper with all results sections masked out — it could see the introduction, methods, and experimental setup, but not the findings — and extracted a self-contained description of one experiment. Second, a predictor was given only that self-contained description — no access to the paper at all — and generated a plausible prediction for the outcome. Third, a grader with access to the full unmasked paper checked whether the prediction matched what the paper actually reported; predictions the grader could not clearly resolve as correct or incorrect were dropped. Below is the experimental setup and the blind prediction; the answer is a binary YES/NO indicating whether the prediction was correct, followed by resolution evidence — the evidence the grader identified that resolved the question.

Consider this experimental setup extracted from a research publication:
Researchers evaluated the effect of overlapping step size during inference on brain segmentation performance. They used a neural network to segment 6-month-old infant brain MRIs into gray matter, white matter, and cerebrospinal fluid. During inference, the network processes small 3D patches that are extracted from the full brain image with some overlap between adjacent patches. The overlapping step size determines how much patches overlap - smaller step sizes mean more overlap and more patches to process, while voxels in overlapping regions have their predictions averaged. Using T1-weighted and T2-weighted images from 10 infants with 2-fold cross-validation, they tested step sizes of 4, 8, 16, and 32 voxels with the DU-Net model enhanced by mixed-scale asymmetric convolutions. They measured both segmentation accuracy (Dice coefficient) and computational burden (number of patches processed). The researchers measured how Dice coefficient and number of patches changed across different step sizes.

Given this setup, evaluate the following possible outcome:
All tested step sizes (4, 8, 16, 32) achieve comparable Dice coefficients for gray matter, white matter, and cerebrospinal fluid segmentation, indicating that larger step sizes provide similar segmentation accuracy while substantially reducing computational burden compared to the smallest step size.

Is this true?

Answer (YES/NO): NO